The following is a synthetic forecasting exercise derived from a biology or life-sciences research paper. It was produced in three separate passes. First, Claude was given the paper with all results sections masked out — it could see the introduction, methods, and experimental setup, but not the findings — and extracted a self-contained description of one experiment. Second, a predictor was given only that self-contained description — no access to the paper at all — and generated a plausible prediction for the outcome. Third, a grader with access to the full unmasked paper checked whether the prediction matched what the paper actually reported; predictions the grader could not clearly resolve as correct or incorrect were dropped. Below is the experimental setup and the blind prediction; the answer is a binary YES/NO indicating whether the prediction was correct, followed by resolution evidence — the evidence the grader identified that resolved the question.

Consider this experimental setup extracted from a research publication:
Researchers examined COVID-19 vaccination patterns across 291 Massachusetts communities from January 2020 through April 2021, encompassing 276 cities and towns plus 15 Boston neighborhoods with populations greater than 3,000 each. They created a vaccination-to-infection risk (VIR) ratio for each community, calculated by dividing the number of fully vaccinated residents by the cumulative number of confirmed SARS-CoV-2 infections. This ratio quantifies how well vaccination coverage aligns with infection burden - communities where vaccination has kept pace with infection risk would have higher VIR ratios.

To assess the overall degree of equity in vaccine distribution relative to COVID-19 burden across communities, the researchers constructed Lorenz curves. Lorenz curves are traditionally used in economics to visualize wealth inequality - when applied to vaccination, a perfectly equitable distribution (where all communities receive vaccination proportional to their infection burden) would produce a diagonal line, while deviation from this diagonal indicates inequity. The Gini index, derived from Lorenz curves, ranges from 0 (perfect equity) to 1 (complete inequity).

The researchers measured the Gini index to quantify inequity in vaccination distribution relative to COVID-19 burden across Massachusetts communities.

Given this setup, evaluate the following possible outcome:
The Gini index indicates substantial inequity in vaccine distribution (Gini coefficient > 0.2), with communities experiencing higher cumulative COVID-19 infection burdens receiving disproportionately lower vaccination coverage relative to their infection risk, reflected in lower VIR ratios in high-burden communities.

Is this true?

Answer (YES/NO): YES